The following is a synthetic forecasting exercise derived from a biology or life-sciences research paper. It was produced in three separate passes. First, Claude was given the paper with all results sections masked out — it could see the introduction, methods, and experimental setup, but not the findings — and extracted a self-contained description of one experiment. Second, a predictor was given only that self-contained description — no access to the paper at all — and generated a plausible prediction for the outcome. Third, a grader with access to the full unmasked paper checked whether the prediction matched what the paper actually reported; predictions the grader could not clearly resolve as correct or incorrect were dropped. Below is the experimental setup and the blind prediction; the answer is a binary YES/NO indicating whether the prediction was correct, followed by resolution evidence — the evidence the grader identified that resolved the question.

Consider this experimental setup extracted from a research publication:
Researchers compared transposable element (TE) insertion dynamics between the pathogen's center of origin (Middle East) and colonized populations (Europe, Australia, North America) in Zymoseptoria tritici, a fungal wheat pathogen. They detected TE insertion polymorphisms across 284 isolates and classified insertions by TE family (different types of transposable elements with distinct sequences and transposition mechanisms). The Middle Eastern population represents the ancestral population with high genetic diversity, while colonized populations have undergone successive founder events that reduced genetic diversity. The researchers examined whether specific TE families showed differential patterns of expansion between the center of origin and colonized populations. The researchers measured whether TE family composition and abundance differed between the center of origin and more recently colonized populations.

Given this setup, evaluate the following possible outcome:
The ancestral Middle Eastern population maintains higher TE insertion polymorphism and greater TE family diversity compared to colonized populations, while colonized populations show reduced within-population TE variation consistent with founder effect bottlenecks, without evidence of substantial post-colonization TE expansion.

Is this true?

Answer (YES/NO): NO